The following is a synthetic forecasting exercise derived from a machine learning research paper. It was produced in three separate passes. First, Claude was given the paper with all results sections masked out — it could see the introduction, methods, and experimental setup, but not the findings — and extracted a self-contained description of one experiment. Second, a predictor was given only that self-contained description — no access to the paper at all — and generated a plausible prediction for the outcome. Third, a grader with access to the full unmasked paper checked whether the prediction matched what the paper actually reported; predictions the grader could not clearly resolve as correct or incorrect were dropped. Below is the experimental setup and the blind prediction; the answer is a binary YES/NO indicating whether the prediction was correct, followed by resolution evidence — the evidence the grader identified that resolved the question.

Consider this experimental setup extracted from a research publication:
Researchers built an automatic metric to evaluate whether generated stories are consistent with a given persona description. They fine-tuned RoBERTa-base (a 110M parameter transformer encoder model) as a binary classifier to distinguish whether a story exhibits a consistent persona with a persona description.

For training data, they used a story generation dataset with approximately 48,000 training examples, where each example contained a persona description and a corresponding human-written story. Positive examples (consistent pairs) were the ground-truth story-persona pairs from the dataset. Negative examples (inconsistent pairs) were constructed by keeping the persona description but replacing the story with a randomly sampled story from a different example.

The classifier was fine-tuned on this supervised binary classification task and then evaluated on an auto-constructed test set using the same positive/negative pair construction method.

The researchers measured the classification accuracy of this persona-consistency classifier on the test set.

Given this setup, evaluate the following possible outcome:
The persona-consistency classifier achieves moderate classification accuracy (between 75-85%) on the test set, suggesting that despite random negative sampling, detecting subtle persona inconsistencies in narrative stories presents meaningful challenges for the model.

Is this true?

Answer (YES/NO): YES